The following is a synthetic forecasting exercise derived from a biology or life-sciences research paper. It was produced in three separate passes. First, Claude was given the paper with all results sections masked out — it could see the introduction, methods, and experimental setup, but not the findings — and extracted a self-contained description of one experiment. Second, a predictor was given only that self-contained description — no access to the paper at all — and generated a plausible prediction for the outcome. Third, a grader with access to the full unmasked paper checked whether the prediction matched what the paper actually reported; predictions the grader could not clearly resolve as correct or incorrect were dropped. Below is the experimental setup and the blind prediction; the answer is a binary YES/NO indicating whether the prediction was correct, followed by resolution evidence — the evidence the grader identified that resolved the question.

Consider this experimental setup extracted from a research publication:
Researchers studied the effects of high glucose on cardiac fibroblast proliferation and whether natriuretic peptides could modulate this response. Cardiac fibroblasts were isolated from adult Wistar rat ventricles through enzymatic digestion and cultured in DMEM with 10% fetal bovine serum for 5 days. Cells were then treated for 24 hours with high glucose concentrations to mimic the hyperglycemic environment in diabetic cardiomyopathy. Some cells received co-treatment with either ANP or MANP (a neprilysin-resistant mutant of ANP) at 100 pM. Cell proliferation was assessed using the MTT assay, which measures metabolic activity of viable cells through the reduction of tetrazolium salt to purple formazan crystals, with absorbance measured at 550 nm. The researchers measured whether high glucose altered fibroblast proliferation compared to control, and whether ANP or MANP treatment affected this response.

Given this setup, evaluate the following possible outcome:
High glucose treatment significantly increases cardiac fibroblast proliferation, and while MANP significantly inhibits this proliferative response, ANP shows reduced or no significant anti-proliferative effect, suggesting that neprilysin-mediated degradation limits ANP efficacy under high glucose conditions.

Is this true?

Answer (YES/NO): NO